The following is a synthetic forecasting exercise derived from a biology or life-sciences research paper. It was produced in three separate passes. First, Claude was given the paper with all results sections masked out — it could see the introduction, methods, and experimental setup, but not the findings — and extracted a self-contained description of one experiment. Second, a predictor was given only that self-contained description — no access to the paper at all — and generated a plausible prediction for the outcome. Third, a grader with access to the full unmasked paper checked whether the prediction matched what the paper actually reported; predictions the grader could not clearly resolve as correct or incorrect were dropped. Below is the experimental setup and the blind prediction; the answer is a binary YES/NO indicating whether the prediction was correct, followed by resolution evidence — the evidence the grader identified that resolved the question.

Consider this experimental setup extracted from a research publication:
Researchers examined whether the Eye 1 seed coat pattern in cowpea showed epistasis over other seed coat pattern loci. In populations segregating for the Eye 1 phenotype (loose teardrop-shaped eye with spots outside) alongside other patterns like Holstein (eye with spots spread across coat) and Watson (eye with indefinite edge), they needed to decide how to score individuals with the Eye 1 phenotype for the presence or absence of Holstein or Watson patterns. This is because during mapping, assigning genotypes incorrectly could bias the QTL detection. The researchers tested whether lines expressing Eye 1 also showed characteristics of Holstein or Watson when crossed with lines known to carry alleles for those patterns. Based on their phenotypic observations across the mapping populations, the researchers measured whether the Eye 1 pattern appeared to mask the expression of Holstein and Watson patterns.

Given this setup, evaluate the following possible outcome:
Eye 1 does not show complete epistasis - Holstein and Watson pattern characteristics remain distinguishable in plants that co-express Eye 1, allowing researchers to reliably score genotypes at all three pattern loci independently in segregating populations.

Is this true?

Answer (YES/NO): NO